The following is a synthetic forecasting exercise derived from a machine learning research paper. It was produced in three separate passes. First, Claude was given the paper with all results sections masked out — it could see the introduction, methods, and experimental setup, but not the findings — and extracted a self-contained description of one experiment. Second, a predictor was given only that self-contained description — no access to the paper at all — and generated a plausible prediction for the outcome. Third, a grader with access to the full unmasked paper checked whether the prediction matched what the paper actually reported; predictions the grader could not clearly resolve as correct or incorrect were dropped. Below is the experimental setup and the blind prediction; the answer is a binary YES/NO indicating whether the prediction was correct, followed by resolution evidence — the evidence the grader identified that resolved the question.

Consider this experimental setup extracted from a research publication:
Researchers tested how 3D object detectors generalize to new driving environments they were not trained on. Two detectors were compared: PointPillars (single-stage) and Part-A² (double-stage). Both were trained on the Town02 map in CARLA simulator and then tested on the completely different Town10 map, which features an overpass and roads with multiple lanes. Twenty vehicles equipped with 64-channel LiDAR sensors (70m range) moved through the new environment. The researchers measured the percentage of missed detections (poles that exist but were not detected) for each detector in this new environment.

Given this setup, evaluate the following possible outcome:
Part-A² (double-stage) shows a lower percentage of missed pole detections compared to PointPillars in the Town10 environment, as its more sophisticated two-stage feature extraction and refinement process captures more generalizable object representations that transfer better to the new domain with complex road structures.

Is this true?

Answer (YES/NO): YES